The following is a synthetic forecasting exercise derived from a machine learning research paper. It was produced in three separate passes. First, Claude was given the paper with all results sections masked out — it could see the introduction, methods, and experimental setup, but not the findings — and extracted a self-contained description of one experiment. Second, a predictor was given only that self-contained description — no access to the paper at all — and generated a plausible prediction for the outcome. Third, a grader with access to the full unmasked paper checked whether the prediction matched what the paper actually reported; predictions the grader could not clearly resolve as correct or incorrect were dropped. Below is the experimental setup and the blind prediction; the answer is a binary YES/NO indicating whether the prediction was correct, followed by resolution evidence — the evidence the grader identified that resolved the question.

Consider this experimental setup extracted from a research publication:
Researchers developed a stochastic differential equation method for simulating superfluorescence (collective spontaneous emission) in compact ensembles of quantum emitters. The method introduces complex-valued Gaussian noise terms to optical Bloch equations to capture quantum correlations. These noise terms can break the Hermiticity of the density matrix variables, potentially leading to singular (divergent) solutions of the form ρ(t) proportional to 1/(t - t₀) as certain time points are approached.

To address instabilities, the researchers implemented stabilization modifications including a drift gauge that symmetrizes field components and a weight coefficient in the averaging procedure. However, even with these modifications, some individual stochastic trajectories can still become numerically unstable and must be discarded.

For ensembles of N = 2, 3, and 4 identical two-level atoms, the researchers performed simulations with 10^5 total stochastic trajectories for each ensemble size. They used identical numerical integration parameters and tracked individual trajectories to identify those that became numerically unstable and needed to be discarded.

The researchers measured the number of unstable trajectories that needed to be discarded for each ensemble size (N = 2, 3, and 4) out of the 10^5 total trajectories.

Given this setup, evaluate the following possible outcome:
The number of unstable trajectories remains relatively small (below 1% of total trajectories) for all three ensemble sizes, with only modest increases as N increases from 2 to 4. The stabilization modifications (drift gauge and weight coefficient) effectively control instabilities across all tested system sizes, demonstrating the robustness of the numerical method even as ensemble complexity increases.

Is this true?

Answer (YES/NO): NO